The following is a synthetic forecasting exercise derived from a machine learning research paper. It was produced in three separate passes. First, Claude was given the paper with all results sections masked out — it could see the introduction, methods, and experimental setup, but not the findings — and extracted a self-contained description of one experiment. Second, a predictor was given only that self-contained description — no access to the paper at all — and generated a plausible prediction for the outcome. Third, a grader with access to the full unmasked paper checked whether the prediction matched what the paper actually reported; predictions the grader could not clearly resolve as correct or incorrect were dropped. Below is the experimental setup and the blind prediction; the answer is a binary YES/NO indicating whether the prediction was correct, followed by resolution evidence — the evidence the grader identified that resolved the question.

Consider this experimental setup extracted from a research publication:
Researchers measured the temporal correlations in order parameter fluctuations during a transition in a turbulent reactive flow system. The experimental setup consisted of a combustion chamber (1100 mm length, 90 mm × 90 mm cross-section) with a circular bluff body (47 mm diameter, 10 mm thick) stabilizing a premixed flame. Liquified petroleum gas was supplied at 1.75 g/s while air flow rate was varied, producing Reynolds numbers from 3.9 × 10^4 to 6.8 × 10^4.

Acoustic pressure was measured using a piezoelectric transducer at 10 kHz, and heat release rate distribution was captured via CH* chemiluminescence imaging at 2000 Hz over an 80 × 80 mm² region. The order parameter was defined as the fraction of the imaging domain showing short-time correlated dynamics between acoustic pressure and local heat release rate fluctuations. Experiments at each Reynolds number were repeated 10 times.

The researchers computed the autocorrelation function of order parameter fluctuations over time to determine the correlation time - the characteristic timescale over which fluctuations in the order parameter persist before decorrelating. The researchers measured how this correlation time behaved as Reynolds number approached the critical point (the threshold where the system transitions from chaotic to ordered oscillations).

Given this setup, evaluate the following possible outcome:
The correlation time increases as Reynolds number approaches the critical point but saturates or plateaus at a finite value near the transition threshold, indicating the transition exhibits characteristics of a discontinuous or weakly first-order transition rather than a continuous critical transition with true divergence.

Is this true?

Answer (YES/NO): NO